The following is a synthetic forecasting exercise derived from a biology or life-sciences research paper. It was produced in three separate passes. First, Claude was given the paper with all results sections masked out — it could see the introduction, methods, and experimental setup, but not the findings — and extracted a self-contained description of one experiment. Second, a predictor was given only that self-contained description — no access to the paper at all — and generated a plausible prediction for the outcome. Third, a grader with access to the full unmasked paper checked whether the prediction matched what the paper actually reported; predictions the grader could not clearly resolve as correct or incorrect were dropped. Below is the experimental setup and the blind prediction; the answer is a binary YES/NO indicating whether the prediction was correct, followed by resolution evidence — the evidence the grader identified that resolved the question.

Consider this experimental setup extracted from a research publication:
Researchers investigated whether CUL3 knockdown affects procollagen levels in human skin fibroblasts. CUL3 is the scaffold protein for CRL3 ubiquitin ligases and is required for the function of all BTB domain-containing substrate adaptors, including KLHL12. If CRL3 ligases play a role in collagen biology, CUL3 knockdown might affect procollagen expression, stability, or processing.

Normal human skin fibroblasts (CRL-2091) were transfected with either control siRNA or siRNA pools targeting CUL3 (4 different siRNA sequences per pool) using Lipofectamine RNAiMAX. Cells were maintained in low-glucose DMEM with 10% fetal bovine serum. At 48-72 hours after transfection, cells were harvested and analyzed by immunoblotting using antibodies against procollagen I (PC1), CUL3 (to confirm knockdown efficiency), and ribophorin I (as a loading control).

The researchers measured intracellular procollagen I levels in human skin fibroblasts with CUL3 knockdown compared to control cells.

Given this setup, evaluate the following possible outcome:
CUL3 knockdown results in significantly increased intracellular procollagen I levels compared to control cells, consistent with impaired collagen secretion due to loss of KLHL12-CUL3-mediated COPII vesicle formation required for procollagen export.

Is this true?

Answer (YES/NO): NO